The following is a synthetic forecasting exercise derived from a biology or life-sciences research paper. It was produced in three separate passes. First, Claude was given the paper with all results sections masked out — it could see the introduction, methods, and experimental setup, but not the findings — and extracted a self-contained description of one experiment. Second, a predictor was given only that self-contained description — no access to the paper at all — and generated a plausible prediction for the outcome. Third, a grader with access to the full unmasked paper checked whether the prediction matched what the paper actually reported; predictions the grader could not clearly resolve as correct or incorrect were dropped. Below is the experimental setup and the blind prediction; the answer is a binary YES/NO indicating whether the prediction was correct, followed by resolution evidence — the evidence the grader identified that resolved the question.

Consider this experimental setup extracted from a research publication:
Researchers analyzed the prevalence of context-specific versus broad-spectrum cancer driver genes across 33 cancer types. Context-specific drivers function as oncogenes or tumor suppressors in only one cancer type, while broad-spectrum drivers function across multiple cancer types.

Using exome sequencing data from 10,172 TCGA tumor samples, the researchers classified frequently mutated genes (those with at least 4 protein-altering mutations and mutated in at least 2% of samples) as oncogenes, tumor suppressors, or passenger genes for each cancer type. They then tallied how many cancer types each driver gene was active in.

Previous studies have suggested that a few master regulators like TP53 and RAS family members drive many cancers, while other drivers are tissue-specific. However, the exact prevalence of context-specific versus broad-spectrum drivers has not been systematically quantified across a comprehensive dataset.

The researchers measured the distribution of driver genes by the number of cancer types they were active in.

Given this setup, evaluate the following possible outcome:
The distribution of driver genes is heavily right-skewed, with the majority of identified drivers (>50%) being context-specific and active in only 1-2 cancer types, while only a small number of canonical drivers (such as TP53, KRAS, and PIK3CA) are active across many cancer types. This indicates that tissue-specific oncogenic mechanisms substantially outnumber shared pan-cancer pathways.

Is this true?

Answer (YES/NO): YES